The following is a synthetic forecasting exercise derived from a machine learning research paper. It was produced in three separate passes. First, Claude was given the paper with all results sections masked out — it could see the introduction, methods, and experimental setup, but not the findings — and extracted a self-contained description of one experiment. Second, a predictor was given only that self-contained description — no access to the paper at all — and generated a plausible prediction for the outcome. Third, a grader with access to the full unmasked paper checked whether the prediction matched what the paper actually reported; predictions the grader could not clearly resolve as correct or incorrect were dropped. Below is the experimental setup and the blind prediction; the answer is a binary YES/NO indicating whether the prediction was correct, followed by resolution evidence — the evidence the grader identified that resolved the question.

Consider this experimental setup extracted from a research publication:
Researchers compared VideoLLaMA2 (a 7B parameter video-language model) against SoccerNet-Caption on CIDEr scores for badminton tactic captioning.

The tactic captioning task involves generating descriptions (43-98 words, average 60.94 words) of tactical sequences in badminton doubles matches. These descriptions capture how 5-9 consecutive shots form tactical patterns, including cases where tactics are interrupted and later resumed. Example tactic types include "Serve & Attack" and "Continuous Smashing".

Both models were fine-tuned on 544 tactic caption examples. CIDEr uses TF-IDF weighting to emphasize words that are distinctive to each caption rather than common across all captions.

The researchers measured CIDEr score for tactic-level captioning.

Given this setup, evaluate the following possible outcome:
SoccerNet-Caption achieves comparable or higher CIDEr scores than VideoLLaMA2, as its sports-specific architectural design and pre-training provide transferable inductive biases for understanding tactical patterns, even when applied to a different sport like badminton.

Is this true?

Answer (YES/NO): NO